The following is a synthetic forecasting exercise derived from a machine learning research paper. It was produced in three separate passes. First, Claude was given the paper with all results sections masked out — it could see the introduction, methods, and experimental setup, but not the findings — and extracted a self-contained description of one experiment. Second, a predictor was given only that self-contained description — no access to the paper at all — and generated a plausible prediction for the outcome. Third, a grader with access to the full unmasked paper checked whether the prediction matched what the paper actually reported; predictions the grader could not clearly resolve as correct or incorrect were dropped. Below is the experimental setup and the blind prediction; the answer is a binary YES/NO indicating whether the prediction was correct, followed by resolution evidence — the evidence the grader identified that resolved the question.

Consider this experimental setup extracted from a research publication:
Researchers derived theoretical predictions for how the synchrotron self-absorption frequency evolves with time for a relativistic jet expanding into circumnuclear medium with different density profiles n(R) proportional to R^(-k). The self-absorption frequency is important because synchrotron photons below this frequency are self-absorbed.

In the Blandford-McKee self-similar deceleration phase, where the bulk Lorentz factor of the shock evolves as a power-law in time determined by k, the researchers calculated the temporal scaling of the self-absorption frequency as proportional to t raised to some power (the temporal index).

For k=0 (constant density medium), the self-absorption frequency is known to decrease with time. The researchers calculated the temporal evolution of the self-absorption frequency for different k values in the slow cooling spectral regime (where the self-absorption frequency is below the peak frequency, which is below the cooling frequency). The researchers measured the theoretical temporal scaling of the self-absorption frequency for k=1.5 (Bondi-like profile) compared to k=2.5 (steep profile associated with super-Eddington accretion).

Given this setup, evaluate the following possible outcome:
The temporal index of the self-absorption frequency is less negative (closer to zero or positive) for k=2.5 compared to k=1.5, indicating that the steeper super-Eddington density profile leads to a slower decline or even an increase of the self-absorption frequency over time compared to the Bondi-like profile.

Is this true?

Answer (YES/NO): NO